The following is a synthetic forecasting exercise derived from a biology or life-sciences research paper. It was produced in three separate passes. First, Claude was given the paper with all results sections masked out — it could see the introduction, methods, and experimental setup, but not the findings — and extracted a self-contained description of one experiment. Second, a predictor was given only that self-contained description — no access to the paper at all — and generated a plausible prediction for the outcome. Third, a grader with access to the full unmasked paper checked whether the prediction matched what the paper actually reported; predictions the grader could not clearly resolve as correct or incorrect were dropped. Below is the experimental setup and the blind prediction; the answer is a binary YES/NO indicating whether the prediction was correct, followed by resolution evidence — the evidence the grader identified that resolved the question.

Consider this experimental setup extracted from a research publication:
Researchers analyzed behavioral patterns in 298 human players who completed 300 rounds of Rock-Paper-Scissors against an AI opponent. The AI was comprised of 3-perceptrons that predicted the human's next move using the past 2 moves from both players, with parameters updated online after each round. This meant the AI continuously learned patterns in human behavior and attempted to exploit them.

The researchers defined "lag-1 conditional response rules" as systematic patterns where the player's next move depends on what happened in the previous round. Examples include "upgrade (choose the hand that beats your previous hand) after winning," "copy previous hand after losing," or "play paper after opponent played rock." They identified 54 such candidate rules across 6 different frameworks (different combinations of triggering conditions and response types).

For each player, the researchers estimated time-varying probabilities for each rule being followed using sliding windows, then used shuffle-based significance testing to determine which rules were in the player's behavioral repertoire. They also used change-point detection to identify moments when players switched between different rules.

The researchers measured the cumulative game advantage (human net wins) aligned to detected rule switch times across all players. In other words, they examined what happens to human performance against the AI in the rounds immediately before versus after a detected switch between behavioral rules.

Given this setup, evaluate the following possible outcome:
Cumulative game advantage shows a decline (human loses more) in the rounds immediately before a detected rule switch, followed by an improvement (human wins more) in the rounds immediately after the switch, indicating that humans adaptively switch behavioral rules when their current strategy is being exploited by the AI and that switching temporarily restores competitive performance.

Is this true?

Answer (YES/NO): YES